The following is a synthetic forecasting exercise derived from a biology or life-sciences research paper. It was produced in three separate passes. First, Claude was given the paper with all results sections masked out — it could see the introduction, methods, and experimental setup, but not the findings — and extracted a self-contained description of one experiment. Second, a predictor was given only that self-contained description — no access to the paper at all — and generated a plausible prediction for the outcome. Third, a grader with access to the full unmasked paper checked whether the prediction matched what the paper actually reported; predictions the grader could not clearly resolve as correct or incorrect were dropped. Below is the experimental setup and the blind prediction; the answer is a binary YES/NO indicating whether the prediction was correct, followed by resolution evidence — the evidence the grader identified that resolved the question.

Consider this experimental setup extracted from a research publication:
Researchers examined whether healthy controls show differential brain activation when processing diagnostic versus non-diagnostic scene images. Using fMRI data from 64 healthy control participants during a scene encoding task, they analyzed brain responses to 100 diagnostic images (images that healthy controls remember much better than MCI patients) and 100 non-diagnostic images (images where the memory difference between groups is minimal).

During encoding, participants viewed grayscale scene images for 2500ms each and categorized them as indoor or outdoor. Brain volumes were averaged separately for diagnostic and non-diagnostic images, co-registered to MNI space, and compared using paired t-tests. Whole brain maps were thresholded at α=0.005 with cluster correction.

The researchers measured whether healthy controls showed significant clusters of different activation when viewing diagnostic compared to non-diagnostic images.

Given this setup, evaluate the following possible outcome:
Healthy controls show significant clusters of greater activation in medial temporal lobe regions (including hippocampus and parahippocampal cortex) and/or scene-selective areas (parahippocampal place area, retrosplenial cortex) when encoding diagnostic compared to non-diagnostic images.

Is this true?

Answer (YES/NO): NO